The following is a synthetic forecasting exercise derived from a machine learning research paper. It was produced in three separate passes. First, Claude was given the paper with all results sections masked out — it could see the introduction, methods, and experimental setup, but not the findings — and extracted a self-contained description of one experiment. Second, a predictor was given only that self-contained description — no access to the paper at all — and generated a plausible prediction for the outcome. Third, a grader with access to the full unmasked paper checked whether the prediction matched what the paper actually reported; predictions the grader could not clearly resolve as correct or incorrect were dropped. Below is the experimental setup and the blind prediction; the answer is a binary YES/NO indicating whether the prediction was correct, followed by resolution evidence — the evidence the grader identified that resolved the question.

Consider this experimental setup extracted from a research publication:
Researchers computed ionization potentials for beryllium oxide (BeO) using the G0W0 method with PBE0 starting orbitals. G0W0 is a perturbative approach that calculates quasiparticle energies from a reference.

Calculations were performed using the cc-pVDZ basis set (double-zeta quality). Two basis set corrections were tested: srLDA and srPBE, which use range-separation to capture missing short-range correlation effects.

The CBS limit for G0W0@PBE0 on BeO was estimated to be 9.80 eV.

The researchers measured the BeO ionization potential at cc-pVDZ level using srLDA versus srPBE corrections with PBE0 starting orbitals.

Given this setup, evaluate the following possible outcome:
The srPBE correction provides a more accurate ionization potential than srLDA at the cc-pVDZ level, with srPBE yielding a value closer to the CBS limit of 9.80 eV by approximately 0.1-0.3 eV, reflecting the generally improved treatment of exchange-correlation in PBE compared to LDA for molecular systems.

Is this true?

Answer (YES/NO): NO